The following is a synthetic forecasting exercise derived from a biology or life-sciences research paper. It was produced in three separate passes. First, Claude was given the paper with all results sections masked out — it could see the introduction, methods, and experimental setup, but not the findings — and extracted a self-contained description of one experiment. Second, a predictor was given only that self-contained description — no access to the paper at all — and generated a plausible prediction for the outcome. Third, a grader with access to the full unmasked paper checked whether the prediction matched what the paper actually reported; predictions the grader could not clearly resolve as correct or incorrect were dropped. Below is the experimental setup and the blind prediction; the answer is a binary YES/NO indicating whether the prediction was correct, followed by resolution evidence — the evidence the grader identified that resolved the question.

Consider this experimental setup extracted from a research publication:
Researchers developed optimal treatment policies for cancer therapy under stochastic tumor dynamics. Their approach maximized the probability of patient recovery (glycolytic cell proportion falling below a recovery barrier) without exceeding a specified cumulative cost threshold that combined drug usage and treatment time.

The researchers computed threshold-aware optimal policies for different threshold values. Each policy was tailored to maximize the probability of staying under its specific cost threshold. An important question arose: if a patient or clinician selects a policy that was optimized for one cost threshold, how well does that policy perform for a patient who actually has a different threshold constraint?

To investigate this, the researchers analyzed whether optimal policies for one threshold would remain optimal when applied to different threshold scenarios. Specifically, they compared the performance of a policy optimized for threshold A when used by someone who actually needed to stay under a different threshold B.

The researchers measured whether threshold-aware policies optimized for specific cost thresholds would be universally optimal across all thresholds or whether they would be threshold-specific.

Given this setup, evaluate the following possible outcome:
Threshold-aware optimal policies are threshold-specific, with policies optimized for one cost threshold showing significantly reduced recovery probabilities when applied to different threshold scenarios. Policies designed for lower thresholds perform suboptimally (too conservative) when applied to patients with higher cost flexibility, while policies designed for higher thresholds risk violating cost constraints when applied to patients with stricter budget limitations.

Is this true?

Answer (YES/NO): NO